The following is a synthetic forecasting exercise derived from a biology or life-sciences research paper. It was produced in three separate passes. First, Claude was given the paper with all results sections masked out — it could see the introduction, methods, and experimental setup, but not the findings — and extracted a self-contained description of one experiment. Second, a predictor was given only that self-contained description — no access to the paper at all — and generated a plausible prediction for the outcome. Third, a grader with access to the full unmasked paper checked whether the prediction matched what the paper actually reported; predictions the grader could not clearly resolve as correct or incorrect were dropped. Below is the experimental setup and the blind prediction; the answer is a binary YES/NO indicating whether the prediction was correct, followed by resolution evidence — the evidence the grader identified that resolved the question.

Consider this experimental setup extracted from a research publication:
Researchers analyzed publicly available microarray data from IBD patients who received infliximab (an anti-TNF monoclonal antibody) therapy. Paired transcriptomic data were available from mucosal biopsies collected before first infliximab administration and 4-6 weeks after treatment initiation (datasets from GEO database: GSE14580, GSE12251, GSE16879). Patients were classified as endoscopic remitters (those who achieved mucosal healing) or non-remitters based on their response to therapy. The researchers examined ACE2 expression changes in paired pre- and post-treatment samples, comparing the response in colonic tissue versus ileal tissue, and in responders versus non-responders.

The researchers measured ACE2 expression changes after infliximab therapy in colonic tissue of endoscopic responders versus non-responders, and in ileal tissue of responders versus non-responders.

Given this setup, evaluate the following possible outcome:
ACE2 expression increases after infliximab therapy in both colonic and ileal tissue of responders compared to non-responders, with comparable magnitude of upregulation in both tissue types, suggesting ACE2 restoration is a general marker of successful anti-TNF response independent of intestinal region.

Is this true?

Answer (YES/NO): NO